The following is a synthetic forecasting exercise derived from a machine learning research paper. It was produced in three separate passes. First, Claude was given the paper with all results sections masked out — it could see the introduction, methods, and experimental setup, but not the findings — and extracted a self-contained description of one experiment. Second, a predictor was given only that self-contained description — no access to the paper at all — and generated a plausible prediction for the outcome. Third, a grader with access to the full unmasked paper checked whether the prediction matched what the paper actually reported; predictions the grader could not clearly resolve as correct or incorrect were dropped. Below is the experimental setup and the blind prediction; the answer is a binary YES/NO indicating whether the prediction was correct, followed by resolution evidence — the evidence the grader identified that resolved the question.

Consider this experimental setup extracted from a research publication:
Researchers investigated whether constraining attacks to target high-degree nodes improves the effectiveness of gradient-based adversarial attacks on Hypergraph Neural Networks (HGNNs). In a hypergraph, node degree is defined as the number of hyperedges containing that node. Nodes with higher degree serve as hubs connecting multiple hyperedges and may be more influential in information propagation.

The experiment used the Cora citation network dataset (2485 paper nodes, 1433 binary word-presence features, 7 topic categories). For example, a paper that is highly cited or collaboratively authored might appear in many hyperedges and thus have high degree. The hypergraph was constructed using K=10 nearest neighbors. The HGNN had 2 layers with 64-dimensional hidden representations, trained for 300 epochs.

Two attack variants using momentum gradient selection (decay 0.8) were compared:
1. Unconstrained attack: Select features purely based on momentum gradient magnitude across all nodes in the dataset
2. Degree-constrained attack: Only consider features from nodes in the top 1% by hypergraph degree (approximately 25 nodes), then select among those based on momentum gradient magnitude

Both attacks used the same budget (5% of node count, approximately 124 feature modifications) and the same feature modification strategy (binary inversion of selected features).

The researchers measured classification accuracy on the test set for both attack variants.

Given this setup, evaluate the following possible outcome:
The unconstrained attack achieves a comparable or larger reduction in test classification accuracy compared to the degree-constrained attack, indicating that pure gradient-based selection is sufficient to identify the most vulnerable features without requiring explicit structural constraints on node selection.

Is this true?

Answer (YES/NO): YES